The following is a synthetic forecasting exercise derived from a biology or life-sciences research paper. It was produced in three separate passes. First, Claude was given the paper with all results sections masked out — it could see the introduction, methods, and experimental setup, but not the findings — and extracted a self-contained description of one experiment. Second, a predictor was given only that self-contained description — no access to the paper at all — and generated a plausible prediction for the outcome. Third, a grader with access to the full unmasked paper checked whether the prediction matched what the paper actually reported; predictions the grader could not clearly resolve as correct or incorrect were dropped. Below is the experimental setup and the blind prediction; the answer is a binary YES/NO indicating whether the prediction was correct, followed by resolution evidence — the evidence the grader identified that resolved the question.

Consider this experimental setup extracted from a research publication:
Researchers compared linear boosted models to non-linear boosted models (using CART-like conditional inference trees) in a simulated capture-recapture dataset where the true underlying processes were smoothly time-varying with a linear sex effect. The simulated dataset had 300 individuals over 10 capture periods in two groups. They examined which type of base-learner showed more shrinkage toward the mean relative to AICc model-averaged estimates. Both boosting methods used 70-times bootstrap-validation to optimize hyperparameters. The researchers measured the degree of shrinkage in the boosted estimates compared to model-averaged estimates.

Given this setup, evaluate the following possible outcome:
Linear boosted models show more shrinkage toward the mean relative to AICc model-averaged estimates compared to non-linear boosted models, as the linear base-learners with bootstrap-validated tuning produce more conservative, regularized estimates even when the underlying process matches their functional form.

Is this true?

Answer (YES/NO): NO